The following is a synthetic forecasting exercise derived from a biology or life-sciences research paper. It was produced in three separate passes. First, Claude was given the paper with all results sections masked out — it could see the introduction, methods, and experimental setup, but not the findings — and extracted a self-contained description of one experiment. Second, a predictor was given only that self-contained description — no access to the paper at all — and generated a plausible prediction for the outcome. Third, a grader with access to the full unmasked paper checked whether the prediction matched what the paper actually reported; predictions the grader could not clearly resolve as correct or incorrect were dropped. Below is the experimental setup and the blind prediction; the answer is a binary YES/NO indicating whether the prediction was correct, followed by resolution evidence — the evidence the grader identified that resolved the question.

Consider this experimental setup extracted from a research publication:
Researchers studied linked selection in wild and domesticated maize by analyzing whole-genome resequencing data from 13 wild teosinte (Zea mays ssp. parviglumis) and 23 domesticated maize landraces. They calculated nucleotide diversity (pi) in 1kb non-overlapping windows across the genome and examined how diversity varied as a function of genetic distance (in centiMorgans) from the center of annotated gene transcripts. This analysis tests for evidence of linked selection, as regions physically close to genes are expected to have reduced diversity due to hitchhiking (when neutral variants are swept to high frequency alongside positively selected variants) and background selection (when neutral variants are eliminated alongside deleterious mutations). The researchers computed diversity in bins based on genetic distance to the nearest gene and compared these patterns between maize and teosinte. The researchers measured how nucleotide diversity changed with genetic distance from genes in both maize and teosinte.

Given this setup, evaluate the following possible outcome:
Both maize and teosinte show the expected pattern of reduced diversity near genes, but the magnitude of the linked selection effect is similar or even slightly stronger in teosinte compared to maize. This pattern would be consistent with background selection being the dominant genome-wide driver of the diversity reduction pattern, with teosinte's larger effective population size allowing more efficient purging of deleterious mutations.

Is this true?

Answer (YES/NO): YES